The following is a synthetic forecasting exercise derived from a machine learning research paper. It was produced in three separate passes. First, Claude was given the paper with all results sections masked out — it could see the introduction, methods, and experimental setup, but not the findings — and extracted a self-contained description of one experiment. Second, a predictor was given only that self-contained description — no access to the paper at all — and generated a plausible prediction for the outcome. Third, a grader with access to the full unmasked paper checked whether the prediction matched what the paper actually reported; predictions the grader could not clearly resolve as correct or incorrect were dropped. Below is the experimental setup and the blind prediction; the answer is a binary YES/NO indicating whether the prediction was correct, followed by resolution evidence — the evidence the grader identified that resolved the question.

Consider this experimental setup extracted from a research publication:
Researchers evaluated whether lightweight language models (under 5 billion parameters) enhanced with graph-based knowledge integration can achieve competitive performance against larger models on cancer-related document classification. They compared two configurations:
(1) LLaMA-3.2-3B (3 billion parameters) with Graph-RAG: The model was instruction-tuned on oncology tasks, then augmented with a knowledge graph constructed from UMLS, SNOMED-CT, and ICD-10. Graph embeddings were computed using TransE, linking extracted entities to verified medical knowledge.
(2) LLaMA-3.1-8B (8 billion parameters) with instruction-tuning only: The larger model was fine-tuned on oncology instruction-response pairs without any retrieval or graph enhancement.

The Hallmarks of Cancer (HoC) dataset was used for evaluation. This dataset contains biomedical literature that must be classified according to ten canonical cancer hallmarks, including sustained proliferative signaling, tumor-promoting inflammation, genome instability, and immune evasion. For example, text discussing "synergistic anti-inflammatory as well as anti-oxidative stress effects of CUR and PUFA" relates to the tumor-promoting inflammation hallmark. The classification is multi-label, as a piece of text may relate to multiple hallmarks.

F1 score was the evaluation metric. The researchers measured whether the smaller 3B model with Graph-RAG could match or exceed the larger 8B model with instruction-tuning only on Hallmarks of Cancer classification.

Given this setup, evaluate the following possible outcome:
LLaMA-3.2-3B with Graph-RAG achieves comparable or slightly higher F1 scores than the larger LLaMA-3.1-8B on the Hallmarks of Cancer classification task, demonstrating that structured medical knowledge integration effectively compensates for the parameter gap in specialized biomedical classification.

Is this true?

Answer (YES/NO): YES